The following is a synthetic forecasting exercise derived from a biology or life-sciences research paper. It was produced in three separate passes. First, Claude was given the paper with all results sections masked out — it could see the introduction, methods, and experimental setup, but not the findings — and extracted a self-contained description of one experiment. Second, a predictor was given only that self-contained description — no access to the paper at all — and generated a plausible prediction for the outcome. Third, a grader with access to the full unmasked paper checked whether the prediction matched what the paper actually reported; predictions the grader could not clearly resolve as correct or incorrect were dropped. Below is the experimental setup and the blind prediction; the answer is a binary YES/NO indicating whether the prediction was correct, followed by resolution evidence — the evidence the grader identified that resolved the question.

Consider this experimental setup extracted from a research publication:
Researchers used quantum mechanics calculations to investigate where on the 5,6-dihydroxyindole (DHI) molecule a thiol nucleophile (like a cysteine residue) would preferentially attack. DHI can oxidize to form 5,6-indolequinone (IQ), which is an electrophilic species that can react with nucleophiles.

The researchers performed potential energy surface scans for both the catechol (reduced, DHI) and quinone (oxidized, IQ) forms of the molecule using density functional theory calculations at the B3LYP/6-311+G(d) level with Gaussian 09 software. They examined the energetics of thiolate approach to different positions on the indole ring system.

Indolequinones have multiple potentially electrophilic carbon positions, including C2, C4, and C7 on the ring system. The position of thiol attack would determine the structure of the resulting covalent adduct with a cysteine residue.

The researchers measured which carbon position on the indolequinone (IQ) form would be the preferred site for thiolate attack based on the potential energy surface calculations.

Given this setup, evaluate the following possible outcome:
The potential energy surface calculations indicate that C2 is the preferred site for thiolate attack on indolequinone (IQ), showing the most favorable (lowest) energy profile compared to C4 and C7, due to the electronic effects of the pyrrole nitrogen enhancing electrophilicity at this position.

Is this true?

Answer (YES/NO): YES